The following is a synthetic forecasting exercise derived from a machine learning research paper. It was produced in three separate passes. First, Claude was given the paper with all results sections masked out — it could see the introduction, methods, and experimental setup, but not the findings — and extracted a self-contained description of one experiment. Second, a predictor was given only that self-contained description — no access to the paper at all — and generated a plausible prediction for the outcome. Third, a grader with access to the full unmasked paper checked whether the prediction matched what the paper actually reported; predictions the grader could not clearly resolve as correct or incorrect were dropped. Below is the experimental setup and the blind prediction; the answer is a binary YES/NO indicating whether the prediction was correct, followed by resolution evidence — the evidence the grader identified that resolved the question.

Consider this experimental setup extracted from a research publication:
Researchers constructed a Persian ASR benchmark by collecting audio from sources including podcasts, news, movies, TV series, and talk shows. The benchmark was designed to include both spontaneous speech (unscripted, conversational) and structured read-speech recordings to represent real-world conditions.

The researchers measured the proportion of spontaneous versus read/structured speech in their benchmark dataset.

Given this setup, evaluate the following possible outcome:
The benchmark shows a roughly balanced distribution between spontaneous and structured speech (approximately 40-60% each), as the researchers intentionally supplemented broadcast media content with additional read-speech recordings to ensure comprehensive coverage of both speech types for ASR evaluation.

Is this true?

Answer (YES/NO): YES